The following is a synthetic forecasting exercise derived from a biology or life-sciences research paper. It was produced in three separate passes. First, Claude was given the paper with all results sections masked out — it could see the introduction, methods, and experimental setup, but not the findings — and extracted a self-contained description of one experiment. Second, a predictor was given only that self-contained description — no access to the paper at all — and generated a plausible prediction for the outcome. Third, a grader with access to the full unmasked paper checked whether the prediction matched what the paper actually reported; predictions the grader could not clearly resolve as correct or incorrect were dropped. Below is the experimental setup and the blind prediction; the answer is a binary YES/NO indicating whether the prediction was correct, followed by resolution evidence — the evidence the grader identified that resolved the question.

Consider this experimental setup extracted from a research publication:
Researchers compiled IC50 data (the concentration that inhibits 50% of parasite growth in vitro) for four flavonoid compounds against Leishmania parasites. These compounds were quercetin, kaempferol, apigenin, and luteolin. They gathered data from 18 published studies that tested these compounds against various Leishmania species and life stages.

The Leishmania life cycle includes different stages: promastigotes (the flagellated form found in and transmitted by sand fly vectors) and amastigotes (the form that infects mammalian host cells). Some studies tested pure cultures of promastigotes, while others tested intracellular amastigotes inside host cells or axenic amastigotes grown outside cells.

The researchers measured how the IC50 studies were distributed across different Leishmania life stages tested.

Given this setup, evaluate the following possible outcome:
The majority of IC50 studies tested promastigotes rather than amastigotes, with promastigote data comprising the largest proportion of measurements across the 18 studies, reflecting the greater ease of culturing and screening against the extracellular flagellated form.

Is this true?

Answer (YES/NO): YES